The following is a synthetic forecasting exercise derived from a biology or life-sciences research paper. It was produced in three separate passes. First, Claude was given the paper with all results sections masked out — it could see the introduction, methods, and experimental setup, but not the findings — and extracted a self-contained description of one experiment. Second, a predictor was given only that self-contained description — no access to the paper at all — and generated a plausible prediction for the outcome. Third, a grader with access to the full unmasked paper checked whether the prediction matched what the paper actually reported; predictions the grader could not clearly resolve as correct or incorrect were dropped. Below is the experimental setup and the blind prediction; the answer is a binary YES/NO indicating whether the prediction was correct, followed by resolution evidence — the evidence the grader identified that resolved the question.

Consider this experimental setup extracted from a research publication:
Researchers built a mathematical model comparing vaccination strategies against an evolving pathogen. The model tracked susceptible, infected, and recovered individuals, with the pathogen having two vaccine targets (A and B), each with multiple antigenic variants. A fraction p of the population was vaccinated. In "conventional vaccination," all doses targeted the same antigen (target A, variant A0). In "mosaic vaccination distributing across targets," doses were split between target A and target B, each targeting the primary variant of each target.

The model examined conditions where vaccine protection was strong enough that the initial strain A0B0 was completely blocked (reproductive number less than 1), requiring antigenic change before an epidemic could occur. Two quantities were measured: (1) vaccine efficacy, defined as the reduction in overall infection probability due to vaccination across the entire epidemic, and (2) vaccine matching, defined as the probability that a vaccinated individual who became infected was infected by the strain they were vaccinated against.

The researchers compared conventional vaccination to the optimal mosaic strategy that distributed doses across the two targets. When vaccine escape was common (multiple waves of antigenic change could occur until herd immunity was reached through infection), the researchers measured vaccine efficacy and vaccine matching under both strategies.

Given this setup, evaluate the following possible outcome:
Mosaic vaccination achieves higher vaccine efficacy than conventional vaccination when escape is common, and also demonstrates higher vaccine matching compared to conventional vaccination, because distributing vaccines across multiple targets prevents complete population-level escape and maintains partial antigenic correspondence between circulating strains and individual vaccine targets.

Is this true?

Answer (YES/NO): YES